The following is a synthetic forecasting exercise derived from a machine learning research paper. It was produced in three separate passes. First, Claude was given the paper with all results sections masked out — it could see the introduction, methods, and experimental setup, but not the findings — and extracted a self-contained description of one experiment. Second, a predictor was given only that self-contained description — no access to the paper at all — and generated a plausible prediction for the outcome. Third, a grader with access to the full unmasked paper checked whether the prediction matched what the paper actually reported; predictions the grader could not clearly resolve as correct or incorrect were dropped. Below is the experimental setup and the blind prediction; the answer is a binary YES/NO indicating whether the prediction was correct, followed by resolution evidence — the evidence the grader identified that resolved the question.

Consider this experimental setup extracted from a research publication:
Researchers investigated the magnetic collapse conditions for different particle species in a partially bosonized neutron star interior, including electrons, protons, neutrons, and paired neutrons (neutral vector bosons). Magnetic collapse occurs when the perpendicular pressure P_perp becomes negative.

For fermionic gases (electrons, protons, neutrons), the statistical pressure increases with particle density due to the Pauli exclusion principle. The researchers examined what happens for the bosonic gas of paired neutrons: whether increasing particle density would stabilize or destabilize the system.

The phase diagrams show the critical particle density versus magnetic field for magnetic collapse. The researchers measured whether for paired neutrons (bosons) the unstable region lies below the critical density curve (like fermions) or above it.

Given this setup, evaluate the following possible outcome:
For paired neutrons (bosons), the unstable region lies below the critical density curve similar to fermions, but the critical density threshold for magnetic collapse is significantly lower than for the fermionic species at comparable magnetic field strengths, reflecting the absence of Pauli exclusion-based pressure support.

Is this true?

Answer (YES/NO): NO